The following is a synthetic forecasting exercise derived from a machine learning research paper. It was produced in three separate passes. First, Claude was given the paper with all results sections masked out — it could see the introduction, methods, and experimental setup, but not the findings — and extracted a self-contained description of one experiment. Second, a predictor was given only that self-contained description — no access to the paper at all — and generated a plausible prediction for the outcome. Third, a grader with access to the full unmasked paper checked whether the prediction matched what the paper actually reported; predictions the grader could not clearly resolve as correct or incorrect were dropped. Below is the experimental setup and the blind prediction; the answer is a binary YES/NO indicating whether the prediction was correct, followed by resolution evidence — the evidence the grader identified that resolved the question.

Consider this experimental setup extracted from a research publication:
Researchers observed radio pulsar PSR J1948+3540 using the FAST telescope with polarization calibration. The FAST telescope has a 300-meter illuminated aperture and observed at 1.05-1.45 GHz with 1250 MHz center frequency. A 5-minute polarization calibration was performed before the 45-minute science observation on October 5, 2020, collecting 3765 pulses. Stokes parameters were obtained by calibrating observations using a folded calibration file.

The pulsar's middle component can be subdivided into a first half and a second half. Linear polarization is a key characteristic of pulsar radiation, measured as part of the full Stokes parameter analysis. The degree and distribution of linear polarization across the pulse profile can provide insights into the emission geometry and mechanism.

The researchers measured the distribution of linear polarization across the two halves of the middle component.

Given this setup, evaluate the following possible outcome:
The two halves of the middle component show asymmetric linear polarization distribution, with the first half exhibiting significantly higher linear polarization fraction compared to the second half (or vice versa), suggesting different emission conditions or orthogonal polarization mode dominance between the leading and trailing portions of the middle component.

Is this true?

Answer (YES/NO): YES